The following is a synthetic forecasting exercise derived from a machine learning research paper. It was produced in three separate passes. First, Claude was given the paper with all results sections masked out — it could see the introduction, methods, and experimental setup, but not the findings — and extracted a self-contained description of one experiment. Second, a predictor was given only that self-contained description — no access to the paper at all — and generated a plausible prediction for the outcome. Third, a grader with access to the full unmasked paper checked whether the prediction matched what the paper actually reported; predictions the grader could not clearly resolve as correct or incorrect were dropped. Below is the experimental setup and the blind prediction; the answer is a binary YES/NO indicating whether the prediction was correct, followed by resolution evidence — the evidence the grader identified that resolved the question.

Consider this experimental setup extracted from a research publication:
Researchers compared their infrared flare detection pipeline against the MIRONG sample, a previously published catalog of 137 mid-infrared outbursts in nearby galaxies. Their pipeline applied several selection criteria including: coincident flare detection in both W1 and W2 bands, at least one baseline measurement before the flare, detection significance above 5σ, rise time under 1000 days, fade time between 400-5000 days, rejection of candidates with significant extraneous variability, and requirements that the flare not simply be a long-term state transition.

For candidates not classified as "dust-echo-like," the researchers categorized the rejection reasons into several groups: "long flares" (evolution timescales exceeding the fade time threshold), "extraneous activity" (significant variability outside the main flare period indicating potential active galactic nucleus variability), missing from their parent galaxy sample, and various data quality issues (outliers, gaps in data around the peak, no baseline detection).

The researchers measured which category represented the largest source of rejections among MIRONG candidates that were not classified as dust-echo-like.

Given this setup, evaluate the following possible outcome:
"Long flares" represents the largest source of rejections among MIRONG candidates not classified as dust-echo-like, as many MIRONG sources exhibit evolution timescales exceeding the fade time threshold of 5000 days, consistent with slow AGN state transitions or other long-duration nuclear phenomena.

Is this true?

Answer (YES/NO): YES